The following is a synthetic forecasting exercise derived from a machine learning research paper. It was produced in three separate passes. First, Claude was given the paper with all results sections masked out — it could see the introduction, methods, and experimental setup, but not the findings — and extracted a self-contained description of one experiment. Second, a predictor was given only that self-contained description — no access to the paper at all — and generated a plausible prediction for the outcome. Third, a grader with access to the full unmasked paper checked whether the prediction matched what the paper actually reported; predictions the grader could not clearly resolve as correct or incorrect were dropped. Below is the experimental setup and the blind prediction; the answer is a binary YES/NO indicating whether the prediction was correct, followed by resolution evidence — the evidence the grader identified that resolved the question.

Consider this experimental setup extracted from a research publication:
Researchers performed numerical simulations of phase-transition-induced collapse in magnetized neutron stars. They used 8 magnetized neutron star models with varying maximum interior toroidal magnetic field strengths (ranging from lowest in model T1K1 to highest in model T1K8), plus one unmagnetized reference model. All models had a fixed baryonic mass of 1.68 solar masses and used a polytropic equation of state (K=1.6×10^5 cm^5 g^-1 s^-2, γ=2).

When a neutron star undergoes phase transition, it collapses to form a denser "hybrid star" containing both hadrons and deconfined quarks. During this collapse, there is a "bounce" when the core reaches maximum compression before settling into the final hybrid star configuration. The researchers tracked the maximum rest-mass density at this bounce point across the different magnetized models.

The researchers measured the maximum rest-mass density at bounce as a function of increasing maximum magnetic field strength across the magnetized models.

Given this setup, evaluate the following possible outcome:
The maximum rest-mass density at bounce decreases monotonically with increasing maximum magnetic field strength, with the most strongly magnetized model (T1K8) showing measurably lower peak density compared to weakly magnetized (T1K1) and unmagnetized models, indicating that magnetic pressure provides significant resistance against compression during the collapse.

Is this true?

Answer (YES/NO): NO